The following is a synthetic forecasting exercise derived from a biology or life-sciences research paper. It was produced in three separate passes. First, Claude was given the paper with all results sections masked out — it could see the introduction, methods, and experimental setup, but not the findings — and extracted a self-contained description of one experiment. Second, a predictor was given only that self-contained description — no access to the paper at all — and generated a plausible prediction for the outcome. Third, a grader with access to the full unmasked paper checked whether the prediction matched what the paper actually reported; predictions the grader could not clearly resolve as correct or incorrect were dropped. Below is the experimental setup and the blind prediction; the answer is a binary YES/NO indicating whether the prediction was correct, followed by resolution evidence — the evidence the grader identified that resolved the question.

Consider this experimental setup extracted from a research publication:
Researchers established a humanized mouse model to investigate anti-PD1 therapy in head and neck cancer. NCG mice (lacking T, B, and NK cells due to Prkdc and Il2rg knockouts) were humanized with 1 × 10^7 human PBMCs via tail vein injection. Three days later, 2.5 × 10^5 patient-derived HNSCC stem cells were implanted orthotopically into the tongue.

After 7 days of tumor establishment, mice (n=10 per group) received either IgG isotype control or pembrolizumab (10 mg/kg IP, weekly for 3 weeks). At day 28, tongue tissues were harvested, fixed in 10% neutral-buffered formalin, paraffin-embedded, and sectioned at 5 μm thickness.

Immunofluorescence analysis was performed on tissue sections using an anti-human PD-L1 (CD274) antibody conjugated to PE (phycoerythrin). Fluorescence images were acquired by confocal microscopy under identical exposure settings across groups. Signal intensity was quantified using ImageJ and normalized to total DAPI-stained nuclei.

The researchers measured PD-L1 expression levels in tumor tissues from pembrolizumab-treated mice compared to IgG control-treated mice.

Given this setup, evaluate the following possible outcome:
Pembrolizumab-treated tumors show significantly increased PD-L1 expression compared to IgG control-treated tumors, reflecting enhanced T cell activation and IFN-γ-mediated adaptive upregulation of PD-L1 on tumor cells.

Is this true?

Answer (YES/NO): NO